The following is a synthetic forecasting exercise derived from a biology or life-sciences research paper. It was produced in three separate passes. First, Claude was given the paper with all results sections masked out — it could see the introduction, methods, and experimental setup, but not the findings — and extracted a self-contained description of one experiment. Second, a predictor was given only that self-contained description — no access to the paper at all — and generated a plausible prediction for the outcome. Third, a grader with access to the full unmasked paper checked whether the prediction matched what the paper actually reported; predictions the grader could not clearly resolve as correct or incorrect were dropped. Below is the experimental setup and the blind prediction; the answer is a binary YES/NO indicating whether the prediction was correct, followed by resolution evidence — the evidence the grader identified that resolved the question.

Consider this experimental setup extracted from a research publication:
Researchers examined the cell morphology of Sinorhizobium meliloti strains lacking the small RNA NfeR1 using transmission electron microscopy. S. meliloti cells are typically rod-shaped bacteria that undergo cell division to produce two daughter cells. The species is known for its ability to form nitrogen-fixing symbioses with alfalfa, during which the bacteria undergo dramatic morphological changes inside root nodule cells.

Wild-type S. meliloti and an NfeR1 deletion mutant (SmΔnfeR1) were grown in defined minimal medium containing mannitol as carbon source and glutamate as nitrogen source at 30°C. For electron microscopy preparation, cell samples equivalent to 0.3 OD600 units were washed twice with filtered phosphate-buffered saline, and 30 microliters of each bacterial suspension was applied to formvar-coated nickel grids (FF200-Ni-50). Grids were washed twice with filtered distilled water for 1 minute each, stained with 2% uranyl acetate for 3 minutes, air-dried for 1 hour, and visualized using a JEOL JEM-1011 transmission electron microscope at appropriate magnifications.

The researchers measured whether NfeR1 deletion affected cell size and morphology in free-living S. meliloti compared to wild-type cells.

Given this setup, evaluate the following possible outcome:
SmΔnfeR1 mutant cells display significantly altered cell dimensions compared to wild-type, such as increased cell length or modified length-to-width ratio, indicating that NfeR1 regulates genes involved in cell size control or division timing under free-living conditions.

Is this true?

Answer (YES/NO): NO